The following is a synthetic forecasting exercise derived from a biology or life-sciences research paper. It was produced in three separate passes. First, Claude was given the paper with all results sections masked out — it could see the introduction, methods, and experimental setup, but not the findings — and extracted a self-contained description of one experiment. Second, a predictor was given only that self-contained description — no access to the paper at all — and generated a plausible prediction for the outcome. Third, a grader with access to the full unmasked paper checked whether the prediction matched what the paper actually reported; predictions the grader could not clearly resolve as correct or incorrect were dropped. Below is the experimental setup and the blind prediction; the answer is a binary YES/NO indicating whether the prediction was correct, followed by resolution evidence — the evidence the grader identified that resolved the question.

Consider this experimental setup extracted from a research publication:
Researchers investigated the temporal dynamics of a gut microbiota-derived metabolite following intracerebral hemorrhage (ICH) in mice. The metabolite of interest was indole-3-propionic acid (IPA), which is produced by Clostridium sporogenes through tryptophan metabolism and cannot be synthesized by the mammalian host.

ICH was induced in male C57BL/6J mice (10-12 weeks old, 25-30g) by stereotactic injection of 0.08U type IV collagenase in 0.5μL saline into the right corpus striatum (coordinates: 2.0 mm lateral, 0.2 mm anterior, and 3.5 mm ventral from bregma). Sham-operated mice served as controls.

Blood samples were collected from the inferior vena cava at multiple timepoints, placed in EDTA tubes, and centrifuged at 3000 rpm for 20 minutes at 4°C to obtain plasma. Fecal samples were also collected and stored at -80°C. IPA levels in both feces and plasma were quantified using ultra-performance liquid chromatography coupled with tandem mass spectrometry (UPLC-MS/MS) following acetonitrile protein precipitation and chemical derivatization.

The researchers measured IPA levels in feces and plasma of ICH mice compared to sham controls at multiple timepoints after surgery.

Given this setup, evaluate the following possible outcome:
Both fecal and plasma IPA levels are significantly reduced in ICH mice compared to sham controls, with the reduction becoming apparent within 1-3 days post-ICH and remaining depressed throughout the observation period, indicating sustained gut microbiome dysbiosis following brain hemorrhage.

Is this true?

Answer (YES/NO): YES